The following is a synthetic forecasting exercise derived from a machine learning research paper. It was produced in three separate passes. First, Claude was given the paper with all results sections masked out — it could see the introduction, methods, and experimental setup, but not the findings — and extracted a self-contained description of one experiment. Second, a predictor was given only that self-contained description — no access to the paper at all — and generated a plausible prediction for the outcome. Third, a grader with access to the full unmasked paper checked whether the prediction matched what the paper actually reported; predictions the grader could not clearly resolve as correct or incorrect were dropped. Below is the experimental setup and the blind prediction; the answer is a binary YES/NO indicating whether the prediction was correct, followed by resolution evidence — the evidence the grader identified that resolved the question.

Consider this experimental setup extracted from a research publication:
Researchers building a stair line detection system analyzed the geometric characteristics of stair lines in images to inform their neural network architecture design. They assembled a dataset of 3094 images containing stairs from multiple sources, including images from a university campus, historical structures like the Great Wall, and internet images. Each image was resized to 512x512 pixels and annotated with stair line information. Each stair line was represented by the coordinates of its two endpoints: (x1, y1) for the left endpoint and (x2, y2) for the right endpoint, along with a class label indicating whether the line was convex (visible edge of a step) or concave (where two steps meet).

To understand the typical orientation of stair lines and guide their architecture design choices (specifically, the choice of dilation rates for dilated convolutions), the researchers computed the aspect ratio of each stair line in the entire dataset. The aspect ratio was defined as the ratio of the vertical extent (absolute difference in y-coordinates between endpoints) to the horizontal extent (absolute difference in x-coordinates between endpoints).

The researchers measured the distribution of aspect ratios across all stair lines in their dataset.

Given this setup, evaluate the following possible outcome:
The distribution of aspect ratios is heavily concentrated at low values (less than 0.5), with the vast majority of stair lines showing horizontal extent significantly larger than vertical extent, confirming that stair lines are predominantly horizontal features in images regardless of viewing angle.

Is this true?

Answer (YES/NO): YES